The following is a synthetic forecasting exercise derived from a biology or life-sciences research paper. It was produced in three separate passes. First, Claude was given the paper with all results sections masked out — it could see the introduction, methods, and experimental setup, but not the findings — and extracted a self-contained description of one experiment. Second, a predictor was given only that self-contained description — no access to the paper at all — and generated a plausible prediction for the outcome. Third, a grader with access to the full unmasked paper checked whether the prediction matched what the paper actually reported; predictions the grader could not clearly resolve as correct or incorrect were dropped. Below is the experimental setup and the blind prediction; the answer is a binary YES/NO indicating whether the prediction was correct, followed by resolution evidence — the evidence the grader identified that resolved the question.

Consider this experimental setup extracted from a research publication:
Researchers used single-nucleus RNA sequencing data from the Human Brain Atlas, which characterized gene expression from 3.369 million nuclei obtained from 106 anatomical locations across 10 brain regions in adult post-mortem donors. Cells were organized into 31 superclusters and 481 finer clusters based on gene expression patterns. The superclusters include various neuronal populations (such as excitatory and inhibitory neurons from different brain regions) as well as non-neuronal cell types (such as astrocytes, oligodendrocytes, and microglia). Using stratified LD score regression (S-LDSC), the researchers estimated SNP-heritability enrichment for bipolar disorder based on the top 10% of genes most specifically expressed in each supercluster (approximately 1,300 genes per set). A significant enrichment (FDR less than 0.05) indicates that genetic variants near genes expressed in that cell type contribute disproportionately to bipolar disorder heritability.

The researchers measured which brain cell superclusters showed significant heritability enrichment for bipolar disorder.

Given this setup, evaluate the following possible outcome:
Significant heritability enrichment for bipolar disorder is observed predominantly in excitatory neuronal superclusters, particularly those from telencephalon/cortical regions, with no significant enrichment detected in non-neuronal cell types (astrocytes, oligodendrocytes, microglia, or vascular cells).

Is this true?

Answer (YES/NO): NO